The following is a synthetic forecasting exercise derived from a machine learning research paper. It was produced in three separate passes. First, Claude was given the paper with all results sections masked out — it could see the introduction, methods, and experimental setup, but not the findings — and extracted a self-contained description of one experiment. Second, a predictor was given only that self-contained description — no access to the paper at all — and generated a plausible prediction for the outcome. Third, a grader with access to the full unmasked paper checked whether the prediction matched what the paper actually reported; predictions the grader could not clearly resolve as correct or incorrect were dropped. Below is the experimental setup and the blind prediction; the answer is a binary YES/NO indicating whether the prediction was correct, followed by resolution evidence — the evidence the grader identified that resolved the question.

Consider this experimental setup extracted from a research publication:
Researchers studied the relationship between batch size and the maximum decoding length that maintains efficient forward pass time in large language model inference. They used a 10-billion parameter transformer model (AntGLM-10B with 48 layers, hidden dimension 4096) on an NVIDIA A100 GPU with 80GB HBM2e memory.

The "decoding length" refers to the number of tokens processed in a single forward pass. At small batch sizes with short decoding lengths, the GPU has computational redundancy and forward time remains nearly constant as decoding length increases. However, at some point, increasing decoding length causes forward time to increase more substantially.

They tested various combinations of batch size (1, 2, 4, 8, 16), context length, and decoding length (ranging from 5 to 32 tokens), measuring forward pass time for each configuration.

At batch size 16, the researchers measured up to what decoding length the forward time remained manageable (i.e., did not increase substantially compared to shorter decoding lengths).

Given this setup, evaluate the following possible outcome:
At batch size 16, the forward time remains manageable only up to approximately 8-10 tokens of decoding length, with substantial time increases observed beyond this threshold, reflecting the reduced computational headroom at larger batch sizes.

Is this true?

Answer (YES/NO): NO